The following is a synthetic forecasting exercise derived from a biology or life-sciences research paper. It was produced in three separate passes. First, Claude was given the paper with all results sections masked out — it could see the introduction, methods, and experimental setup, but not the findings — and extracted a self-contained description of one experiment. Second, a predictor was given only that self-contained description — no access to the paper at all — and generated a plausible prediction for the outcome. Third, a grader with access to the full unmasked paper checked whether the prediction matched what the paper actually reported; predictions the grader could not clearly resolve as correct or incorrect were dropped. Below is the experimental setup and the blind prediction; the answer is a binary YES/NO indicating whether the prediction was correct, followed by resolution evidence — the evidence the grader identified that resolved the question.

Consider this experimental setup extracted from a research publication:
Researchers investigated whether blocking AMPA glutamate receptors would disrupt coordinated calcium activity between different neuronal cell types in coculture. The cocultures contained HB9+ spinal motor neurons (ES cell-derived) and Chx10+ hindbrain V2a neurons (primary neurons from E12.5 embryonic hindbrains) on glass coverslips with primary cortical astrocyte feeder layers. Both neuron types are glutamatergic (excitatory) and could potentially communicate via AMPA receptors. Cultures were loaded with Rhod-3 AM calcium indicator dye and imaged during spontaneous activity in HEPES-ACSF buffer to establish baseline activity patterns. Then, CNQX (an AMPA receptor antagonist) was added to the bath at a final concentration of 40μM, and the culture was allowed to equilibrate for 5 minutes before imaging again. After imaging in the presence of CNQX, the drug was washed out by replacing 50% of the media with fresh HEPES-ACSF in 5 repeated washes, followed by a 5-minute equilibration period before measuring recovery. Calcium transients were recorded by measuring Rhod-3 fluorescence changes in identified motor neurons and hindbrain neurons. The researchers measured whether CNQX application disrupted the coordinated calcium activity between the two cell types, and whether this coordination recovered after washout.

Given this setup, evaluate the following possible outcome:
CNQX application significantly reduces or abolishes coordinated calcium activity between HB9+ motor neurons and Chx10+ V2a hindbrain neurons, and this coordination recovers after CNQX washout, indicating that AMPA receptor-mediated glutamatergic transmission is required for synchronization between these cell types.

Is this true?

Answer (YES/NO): YES